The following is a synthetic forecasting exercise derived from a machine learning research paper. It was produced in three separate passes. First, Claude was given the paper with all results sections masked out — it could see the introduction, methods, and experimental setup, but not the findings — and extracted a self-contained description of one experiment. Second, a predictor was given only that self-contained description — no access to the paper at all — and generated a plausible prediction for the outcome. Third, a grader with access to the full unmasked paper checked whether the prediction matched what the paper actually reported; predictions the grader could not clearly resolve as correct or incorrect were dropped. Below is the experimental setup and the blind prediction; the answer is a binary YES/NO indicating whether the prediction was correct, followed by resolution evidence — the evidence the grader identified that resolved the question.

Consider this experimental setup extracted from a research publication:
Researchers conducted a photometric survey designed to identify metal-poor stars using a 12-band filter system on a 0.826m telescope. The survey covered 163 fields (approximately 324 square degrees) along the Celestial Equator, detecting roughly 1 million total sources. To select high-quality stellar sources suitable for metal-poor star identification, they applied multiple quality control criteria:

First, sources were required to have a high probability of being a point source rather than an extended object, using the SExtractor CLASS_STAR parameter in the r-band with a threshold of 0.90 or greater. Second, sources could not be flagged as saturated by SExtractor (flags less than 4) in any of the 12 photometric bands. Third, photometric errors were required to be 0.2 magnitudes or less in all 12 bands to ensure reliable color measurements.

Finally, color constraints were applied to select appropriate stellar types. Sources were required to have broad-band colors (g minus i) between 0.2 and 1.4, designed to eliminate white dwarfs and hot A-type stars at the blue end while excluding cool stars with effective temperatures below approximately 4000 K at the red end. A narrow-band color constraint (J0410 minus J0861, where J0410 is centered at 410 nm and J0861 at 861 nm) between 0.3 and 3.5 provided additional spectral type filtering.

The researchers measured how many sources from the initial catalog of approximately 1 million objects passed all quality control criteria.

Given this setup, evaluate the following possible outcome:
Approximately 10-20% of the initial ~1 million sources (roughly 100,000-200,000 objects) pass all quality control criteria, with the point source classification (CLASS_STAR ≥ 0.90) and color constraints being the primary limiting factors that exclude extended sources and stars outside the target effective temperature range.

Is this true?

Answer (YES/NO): NO